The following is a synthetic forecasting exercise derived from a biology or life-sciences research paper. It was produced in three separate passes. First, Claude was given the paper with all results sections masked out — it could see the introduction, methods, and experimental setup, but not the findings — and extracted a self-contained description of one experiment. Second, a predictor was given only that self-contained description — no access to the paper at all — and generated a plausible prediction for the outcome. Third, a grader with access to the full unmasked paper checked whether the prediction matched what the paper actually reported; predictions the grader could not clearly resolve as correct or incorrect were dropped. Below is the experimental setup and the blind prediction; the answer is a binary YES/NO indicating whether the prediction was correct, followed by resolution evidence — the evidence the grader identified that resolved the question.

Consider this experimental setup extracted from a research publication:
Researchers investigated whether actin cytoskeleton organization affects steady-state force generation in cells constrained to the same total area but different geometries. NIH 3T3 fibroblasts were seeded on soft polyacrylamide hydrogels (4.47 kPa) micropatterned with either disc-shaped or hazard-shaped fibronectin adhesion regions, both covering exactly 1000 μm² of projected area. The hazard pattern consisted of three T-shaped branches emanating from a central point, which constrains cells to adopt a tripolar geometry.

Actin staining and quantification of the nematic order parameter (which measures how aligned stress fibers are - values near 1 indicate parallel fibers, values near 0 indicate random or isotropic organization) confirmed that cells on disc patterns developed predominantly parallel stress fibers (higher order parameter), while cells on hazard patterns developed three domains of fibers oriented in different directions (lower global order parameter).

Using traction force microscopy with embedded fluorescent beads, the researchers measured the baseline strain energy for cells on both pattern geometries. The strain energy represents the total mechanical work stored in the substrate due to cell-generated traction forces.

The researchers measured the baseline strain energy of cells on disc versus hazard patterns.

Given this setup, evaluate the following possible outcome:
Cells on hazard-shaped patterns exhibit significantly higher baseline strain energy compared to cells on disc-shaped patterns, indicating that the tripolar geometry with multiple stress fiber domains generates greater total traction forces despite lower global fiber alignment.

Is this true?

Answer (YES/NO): NO